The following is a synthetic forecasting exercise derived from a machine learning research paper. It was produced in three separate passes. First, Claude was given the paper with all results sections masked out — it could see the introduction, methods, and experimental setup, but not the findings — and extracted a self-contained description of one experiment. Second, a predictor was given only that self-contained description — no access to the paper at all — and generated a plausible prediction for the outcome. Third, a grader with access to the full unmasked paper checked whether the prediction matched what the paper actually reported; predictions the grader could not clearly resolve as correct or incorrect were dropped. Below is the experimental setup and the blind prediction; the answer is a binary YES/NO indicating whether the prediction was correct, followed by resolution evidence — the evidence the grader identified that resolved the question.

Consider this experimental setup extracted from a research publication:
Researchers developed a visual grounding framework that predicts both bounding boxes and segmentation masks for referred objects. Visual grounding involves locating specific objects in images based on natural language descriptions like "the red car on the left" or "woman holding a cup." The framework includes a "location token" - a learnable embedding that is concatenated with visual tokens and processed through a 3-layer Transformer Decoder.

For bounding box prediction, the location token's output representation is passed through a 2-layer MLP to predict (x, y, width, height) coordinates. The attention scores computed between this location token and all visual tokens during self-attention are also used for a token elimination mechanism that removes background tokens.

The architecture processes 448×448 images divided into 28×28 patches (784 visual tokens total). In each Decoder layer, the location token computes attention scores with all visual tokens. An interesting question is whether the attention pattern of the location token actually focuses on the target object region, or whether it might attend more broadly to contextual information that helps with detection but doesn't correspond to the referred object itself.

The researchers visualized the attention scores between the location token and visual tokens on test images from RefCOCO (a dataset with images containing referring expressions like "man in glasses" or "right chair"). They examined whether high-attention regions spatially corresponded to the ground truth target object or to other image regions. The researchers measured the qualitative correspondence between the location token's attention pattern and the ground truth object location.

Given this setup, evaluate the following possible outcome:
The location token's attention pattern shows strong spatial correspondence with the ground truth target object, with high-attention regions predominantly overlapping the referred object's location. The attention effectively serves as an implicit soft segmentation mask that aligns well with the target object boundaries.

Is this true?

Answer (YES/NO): YES